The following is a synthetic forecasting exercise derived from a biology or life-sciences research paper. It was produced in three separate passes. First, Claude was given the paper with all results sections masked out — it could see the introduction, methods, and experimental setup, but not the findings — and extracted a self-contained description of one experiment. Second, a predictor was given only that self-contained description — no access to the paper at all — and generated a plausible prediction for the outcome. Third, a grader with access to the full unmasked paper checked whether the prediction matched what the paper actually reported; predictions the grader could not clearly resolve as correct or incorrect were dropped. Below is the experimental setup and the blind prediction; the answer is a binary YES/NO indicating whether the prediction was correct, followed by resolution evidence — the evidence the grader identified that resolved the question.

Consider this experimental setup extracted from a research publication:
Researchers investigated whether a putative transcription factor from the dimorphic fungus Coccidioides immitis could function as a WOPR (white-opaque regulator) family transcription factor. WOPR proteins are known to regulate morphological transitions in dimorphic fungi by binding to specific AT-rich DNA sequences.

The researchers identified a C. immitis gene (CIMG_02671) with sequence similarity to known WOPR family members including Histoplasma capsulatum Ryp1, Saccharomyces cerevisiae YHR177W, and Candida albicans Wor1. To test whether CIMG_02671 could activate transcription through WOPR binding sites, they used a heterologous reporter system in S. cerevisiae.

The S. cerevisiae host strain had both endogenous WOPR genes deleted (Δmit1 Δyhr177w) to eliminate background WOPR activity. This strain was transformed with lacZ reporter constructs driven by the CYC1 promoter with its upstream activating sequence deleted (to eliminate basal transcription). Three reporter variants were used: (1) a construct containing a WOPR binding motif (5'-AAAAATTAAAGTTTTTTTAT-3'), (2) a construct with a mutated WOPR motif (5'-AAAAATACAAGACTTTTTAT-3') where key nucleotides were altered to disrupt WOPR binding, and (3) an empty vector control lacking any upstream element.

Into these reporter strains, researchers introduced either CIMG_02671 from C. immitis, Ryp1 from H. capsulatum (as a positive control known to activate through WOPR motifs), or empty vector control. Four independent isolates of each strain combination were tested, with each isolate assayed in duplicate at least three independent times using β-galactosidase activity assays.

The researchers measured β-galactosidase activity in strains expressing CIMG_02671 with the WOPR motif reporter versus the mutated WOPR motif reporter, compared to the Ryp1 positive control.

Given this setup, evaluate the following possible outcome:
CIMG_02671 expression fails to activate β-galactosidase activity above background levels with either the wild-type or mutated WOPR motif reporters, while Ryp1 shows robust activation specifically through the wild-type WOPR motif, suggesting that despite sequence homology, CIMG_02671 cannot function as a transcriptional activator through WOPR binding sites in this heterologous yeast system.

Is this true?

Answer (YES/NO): NO